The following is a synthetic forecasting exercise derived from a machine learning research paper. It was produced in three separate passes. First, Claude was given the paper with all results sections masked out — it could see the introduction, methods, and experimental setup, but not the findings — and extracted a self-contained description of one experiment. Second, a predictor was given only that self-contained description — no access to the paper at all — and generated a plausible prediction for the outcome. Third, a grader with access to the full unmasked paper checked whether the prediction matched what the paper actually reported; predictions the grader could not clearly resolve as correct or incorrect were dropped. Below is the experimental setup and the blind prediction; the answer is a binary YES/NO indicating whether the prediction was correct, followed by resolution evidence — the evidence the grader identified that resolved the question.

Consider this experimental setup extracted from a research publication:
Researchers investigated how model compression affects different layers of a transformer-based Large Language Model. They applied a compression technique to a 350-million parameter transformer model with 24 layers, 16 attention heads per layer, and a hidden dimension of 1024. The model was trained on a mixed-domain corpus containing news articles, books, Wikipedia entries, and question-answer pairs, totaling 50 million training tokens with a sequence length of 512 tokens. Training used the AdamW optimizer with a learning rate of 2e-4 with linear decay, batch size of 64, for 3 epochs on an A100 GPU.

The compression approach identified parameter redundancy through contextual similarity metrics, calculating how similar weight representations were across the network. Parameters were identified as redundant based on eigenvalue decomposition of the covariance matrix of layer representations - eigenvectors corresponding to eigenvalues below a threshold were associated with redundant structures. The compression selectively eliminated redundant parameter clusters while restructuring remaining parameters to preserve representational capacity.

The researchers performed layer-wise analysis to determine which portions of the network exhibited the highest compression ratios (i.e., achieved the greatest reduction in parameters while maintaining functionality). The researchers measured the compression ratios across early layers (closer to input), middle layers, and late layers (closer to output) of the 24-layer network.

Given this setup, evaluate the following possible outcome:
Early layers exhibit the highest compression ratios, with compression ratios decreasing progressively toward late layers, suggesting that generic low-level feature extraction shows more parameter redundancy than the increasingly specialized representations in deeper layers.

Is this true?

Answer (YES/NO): NO